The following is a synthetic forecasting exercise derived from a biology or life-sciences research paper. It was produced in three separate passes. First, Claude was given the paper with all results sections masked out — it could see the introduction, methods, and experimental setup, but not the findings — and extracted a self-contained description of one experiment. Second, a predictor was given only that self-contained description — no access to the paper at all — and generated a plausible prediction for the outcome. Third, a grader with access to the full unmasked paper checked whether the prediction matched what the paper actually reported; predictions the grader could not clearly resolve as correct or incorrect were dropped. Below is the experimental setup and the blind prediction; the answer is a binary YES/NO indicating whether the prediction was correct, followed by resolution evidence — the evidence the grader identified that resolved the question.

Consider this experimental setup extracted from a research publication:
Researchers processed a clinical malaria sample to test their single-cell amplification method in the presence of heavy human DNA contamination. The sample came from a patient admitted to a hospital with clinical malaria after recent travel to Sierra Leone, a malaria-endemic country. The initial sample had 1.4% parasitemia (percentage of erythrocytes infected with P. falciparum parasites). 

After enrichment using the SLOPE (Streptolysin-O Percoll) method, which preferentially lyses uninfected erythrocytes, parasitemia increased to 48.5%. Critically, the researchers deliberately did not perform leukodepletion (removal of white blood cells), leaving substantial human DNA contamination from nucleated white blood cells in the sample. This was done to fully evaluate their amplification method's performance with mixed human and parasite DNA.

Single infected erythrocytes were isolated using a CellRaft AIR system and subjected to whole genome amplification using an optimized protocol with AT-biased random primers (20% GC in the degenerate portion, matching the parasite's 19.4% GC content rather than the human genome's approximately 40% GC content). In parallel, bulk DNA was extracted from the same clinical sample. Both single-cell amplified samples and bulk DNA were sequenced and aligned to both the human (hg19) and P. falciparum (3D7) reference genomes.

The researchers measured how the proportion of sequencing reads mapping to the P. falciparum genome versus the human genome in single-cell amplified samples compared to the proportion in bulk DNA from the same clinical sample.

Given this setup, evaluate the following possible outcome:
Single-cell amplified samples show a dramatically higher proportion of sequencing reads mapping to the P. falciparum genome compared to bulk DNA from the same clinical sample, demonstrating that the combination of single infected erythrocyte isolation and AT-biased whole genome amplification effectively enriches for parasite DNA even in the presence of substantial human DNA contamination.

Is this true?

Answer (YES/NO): YES